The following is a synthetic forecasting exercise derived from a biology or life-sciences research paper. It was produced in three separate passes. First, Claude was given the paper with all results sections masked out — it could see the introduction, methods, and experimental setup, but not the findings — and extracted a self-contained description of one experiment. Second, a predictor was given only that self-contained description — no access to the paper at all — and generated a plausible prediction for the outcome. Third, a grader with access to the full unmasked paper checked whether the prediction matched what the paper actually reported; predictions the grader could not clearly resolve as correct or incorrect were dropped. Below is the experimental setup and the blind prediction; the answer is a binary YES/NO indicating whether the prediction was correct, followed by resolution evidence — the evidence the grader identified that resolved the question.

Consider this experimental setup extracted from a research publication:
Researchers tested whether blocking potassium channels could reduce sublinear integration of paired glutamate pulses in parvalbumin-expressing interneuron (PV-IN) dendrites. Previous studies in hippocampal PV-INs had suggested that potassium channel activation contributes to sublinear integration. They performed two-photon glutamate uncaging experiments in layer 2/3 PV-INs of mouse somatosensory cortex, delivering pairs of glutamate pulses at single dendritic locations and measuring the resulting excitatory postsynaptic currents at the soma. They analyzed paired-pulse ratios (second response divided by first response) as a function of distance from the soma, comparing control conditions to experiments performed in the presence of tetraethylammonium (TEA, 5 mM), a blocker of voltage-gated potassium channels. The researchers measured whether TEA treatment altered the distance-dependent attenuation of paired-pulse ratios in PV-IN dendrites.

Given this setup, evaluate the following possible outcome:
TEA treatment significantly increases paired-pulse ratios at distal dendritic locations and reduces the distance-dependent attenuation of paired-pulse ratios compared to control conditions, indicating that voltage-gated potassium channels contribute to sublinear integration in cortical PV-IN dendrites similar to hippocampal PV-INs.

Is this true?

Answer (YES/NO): NO